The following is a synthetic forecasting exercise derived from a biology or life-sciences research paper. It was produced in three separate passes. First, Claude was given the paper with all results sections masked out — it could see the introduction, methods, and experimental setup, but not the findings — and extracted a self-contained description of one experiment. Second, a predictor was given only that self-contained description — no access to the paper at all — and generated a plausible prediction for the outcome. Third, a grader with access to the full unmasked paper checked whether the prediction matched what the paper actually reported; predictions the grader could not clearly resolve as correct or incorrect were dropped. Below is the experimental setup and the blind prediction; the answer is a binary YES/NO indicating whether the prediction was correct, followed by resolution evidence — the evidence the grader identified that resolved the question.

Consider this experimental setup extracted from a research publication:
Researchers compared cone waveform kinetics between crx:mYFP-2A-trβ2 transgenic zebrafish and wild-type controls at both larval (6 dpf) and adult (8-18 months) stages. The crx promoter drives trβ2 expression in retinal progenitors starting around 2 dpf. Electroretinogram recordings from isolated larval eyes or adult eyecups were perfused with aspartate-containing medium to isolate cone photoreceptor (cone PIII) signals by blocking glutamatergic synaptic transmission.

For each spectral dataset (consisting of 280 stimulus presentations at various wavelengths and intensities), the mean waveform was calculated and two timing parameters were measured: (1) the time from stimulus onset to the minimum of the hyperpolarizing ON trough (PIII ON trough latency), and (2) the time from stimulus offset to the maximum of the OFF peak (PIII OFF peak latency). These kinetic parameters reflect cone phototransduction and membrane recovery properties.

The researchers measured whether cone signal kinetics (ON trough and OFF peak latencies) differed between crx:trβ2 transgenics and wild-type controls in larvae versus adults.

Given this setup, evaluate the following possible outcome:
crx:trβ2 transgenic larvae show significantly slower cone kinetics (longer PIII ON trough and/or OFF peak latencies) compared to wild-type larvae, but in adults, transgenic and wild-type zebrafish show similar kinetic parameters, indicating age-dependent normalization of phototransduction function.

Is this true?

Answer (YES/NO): NO